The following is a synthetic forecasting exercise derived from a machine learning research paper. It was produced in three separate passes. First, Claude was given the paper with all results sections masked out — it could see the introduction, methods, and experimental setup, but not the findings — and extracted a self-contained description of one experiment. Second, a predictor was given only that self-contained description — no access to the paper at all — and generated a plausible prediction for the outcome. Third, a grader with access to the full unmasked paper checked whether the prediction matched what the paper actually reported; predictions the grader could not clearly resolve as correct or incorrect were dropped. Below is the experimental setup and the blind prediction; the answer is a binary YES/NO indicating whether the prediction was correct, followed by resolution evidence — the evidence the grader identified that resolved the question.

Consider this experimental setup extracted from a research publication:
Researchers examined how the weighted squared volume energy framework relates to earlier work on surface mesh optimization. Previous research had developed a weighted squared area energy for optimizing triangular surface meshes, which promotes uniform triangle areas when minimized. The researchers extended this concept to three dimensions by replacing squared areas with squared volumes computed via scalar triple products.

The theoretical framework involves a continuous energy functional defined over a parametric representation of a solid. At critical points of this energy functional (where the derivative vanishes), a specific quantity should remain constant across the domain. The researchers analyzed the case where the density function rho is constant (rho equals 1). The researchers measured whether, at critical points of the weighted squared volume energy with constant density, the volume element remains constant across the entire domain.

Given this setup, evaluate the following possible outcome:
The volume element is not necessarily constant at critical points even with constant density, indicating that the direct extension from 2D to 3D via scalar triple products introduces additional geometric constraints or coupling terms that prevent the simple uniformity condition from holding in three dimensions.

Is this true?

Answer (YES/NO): NO